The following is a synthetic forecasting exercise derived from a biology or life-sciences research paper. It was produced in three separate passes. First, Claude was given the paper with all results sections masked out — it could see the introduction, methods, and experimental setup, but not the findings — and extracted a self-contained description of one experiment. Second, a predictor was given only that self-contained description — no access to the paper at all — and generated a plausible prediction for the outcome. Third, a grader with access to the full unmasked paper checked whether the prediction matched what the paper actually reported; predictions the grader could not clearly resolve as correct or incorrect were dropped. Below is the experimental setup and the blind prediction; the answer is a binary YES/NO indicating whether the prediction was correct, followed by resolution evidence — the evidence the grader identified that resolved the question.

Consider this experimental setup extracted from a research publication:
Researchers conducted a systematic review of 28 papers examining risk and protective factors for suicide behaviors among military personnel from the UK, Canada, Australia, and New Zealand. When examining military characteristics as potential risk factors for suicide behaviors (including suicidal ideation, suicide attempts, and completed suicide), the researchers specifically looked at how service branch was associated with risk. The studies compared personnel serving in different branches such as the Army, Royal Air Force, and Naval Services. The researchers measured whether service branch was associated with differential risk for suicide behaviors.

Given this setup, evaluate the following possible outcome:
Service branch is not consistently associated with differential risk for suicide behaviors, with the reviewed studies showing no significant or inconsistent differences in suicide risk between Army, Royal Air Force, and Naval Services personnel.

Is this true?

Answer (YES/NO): NO